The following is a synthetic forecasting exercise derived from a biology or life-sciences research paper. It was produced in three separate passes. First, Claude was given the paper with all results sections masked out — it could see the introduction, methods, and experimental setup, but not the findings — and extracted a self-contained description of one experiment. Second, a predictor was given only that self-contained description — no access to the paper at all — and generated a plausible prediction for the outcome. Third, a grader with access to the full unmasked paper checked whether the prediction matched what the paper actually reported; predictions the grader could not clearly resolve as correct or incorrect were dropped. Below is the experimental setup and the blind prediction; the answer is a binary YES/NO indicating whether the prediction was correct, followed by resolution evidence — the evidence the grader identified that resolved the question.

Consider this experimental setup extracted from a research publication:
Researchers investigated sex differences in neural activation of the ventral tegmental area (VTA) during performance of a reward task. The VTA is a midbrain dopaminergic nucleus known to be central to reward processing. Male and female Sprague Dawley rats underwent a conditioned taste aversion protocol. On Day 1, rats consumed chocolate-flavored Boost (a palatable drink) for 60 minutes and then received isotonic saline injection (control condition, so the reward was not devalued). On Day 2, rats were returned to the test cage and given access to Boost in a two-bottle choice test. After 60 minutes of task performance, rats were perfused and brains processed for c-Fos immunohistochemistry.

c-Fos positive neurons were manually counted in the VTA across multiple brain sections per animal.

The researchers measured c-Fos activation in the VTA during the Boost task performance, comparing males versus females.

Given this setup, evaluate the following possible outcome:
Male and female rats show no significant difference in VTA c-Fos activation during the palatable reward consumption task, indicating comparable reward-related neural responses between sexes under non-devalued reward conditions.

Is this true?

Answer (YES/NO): NO